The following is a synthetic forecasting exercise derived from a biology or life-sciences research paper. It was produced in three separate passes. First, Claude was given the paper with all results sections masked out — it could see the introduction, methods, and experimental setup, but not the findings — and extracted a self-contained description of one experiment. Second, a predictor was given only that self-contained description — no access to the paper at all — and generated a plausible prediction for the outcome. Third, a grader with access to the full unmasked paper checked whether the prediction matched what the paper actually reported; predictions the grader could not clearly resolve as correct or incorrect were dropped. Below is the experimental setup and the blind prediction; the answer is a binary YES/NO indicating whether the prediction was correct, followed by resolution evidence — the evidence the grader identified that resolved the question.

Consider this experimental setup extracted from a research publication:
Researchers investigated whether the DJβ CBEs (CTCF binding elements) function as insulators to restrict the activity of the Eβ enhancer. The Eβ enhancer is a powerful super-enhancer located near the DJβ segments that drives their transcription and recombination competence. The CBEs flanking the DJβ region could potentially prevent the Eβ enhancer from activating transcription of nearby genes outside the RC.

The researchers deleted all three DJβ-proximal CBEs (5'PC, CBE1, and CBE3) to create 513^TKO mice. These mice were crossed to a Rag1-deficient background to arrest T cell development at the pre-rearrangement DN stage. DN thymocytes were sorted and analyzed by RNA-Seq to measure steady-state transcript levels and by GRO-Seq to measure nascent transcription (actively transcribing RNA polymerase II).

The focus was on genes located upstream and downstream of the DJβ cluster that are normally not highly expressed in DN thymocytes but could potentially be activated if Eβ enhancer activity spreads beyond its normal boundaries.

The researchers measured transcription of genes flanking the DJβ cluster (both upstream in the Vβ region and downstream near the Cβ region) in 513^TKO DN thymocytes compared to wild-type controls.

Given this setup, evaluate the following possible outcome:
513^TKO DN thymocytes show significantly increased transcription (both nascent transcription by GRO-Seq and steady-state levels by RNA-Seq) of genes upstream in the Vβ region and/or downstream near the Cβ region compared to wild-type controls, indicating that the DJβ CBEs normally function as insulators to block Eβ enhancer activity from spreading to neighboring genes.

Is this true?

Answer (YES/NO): YES